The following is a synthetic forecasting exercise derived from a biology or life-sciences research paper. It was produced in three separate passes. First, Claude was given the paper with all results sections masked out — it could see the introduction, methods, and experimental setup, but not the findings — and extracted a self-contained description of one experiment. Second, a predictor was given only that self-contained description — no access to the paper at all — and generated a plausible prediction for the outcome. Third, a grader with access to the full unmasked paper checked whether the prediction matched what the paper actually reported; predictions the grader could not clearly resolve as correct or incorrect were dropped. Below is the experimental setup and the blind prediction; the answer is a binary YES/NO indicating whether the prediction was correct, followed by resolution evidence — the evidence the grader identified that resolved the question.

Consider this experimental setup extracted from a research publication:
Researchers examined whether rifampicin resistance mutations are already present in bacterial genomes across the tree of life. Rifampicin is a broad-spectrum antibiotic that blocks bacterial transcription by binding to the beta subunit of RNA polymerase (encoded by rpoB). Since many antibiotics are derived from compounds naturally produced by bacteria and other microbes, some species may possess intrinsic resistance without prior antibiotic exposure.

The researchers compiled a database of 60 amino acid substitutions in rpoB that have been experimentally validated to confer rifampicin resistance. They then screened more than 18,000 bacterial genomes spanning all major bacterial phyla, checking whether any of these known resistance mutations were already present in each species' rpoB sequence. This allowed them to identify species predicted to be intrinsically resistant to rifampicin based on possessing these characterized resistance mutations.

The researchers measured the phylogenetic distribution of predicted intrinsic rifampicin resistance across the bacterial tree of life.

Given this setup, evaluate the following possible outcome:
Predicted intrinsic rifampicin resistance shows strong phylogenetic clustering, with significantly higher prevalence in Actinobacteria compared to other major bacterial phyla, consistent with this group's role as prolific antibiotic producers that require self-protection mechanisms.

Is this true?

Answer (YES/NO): NO